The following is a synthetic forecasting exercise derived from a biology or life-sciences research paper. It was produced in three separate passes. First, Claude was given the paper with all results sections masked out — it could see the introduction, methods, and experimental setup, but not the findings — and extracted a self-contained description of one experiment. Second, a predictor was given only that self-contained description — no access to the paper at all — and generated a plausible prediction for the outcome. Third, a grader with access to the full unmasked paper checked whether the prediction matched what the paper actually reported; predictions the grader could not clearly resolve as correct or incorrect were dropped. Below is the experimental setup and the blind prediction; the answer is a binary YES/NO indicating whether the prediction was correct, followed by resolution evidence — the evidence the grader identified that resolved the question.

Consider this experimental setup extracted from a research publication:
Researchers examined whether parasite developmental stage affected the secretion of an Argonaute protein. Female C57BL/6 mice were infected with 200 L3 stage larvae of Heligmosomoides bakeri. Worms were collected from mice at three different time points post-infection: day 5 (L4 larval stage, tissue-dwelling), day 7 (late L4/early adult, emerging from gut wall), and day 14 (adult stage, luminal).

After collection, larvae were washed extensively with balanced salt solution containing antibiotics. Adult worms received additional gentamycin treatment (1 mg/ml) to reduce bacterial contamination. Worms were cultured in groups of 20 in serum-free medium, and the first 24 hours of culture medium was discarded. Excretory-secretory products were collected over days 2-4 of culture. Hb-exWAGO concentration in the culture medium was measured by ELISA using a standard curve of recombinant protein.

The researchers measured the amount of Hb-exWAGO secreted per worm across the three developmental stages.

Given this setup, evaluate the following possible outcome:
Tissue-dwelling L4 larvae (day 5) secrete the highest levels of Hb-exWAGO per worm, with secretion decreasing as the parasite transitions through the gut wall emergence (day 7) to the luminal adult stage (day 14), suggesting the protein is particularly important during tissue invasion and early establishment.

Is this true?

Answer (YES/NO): NO